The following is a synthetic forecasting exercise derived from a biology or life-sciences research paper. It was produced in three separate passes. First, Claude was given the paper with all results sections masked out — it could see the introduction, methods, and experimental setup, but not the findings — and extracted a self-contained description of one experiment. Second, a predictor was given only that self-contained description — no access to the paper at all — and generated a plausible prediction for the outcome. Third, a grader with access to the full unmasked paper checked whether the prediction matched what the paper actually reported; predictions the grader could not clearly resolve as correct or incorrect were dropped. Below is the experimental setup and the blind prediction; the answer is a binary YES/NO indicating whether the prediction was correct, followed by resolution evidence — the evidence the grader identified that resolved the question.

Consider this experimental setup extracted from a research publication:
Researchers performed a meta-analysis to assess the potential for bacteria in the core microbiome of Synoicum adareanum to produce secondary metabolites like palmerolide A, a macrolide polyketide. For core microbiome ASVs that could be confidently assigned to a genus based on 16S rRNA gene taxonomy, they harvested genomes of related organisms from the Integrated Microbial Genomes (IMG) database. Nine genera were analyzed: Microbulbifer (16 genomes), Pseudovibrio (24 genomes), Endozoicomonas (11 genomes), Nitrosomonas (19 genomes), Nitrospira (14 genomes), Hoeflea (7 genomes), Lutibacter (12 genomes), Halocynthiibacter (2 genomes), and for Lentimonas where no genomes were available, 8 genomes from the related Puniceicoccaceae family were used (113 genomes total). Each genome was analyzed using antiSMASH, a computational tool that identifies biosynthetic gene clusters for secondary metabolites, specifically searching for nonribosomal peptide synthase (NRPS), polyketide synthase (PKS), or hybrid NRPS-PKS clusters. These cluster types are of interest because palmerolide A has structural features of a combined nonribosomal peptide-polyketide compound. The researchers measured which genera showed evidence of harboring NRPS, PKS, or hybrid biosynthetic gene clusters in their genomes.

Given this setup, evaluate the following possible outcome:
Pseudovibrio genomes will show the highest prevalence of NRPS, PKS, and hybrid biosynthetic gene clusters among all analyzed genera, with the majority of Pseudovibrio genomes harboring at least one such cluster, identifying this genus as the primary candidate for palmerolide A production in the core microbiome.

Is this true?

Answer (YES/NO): NO